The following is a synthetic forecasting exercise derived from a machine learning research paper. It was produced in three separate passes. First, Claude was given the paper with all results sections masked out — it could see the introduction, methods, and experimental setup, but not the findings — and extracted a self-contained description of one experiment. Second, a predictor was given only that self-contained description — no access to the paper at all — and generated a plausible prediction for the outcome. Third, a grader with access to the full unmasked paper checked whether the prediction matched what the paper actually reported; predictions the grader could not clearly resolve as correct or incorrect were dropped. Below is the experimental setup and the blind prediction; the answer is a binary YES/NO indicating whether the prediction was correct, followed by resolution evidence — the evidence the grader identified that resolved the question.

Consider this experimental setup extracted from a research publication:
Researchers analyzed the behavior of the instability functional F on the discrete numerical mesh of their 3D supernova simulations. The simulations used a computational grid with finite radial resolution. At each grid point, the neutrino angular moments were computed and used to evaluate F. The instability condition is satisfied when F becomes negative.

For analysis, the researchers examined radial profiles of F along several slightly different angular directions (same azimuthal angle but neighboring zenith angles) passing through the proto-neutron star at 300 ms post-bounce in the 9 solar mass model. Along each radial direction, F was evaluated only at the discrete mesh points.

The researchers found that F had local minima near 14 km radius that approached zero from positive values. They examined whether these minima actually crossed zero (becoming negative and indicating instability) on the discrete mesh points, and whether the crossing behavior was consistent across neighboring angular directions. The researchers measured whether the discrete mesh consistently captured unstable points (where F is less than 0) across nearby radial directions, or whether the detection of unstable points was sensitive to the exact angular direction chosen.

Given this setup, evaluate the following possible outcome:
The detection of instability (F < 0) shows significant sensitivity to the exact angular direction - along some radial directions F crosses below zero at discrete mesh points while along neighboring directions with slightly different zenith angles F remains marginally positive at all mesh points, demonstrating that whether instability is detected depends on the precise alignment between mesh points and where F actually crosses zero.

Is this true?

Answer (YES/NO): YES